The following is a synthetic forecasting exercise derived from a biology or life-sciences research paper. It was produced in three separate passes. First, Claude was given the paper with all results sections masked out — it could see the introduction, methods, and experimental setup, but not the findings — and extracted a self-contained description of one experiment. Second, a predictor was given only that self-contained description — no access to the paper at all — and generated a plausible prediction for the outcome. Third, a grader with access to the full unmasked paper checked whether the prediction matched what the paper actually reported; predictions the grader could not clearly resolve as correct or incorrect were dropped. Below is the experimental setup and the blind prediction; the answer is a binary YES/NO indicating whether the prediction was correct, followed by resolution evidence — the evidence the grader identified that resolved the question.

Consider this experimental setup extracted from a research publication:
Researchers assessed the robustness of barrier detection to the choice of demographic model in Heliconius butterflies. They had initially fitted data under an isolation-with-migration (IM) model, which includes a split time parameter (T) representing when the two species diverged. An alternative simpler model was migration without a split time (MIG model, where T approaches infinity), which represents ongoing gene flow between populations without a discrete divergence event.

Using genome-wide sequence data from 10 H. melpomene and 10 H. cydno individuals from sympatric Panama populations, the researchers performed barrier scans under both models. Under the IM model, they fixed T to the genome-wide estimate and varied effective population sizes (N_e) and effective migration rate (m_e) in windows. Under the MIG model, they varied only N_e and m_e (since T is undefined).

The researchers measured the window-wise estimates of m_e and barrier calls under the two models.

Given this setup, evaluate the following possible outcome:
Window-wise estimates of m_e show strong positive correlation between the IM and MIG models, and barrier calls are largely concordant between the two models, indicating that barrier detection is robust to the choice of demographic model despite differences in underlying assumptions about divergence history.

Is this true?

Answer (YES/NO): YES